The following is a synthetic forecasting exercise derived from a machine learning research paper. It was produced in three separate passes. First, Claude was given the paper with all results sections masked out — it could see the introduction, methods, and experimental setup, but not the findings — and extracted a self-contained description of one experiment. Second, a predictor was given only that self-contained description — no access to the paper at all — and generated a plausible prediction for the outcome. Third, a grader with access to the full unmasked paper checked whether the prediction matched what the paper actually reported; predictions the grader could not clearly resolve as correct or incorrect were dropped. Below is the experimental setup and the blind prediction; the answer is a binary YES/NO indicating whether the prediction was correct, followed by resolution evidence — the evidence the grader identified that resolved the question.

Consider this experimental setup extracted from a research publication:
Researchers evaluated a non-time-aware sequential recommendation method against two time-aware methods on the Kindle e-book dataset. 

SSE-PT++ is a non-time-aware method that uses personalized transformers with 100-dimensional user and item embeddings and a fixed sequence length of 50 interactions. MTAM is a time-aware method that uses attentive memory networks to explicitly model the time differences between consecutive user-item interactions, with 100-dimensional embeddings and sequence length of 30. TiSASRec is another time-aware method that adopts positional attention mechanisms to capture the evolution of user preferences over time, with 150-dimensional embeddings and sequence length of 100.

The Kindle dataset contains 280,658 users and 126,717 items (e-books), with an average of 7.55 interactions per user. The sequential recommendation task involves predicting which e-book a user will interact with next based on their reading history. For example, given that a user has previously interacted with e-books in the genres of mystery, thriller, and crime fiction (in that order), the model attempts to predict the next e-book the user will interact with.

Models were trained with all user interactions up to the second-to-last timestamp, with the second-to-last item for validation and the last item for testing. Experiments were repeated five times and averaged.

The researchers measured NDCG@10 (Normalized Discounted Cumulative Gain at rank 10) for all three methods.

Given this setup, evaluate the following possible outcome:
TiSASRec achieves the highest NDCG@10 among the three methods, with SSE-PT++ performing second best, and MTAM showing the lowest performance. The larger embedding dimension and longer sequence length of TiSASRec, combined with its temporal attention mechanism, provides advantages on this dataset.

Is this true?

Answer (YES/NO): NO